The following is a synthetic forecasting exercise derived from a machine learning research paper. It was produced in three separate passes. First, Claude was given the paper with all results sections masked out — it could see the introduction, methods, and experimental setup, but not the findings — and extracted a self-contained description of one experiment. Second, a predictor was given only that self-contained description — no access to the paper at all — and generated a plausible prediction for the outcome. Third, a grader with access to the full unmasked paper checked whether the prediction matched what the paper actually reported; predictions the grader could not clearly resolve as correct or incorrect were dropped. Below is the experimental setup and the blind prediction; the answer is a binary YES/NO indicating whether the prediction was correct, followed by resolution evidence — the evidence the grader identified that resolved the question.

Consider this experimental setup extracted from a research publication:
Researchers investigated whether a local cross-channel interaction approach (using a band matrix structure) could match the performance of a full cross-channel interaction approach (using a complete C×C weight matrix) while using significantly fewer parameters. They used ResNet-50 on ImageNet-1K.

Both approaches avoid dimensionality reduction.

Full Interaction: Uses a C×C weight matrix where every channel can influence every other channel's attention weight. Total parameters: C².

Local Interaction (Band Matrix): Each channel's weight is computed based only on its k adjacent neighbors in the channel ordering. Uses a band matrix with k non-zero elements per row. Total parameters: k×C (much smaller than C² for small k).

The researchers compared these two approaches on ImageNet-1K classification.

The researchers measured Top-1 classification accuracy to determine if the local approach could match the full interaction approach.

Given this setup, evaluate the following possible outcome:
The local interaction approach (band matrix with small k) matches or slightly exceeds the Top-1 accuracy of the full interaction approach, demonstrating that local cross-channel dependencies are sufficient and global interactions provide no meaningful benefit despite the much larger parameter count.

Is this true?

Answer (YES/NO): NO